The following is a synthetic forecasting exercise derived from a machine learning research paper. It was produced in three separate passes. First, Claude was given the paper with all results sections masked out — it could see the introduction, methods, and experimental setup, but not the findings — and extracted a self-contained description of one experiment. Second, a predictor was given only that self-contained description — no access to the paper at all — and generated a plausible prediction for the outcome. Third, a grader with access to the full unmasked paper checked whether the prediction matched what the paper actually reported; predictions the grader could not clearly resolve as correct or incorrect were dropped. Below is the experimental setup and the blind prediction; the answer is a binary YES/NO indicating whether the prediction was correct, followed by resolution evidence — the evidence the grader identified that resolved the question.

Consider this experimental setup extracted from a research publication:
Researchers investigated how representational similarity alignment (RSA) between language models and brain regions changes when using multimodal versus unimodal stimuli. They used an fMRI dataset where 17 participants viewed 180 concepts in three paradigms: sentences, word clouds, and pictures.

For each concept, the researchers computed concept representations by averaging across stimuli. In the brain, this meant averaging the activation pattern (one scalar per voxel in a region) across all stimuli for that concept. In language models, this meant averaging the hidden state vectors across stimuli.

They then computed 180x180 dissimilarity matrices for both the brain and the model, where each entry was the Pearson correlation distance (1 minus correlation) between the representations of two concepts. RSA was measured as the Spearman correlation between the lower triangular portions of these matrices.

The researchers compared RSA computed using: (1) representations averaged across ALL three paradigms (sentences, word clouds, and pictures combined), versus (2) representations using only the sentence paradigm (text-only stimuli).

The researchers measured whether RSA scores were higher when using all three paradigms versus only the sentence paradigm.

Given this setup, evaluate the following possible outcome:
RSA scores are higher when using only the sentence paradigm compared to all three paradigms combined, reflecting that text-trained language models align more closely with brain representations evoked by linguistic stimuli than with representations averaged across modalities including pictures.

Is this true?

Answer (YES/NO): NO